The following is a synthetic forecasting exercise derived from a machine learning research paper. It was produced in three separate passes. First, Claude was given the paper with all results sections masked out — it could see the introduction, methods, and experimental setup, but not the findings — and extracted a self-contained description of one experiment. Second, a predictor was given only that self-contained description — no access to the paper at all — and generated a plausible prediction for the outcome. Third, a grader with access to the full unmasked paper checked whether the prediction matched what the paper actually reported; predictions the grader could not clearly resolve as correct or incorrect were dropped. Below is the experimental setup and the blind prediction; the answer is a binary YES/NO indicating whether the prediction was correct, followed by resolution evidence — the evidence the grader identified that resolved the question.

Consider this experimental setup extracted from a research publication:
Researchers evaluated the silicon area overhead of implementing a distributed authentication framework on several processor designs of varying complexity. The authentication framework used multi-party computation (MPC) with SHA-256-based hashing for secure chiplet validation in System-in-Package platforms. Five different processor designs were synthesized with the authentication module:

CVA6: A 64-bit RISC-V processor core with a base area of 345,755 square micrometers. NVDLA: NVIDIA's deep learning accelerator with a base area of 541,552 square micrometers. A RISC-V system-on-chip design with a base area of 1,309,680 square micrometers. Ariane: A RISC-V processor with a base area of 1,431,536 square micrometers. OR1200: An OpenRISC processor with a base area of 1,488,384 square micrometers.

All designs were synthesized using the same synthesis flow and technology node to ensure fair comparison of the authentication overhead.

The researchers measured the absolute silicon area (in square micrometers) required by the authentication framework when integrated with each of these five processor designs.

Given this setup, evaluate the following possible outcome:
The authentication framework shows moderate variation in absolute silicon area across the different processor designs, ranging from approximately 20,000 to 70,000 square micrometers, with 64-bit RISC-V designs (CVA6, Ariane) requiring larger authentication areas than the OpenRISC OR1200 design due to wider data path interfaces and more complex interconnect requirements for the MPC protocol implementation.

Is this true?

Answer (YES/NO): NO